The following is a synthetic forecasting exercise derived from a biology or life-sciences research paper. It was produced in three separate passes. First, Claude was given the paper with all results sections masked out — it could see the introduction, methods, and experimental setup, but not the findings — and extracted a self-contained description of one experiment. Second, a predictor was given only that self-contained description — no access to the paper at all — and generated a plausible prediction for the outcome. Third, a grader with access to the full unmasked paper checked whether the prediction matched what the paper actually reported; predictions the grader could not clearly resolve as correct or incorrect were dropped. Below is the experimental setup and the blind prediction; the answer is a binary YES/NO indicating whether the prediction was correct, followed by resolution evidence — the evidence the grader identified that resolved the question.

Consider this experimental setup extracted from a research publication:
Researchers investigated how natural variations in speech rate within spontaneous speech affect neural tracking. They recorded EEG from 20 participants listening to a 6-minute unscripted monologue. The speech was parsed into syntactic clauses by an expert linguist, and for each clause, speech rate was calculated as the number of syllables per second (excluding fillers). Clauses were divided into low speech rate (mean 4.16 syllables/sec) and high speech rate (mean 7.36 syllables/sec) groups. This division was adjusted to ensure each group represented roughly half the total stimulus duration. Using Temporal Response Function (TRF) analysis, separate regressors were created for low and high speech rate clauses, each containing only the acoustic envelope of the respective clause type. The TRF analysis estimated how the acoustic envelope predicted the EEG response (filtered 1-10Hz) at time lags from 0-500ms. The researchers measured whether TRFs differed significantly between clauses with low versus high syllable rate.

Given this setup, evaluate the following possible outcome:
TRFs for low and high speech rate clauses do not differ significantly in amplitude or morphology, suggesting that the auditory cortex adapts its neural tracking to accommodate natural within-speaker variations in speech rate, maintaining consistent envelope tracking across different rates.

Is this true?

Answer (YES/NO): NO